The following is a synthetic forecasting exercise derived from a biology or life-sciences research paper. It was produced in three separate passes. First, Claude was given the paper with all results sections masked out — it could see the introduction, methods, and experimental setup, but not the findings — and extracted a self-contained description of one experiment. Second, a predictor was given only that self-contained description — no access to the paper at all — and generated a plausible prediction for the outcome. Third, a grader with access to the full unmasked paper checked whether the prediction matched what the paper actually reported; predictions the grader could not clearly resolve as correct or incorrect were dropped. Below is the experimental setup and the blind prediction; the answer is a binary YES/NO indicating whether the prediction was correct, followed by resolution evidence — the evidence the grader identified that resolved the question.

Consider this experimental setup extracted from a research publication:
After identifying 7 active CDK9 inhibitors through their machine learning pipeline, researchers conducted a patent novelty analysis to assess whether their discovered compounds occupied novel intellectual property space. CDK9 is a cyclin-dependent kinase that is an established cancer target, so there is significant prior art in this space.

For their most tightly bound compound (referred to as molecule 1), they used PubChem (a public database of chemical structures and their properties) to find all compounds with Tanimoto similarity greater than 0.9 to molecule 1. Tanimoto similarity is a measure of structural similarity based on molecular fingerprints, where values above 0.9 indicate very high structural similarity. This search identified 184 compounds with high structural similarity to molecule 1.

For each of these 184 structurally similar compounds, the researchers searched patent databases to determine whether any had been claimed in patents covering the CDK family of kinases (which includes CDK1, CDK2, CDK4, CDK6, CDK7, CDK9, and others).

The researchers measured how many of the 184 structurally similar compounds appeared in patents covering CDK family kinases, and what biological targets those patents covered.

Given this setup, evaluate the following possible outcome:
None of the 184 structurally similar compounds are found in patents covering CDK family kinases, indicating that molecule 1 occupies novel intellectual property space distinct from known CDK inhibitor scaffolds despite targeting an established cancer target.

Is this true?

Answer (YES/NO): YES